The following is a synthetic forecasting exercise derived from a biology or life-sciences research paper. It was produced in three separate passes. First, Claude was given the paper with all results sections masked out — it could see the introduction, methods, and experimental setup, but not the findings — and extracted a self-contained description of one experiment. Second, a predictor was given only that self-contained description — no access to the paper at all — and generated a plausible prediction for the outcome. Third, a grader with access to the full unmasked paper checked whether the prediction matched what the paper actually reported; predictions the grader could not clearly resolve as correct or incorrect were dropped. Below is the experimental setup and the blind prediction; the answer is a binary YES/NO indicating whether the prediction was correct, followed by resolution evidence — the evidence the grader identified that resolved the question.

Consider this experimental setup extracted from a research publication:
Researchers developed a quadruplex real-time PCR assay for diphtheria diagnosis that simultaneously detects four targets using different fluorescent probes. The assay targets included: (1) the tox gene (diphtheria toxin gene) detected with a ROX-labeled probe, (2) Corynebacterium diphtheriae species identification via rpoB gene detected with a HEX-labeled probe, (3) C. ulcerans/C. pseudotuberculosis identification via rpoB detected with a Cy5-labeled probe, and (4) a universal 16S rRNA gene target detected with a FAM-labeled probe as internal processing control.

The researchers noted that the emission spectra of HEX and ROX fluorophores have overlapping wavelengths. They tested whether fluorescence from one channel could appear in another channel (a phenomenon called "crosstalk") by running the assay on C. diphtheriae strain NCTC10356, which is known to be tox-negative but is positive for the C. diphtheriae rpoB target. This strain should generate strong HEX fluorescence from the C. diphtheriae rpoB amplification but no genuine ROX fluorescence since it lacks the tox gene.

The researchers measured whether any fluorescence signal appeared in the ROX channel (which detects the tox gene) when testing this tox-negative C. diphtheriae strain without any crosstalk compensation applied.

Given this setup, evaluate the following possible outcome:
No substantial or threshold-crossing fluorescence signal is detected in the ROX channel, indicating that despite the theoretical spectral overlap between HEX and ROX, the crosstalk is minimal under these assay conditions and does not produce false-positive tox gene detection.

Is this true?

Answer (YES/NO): NO